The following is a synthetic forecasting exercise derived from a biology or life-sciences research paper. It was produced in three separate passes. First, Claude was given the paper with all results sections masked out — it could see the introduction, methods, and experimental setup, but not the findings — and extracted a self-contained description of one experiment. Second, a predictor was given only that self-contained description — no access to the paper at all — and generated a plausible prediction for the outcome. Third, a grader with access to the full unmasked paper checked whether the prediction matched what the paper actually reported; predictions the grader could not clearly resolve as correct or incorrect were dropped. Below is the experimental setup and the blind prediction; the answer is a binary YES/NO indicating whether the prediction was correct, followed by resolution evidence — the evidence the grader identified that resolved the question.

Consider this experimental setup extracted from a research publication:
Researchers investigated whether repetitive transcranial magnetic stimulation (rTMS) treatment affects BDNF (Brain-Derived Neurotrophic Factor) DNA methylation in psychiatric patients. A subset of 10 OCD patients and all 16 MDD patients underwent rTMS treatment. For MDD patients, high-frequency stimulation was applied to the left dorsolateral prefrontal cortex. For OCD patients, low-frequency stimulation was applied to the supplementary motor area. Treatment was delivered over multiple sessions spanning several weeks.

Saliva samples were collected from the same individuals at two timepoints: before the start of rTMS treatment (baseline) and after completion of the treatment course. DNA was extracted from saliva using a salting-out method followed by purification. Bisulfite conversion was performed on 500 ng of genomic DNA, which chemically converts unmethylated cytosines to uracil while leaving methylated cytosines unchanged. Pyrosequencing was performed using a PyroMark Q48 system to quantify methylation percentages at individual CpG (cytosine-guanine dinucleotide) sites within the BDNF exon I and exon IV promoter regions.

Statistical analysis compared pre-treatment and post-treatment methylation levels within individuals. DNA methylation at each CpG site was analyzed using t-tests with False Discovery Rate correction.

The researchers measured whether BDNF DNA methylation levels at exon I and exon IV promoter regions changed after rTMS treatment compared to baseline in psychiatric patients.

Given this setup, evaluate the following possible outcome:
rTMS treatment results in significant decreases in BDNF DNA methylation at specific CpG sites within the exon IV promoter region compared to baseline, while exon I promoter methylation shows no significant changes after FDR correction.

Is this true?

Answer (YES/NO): NO